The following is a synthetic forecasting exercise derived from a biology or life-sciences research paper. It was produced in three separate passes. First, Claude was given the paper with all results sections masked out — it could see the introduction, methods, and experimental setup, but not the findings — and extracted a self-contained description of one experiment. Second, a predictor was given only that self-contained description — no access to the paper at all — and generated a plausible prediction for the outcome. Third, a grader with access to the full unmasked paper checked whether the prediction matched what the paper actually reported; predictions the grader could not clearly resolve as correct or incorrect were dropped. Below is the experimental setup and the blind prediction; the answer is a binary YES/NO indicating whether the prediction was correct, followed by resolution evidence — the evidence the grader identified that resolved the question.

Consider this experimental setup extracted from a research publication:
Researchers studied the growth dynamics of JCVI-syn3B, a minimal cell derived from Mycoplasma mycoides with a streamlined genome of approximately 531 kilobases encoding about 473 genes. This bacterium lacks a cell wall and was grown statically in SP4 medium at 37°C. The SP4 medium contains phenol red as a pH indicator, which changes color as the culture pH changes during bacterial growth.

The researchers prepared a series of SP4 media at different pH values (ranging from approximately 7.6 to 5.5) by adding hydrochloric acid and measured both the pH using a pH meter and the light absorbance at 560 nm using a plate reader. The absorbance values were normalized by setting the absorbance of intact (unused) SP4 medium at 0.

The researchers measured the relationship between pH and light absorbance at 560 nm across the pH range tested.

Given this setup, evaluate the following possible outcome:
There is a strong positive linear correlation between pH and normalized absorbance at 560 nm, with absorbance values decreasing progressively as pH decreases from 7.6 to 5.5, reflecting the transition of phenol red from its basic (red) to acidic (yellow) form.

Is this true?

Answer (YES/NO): NO